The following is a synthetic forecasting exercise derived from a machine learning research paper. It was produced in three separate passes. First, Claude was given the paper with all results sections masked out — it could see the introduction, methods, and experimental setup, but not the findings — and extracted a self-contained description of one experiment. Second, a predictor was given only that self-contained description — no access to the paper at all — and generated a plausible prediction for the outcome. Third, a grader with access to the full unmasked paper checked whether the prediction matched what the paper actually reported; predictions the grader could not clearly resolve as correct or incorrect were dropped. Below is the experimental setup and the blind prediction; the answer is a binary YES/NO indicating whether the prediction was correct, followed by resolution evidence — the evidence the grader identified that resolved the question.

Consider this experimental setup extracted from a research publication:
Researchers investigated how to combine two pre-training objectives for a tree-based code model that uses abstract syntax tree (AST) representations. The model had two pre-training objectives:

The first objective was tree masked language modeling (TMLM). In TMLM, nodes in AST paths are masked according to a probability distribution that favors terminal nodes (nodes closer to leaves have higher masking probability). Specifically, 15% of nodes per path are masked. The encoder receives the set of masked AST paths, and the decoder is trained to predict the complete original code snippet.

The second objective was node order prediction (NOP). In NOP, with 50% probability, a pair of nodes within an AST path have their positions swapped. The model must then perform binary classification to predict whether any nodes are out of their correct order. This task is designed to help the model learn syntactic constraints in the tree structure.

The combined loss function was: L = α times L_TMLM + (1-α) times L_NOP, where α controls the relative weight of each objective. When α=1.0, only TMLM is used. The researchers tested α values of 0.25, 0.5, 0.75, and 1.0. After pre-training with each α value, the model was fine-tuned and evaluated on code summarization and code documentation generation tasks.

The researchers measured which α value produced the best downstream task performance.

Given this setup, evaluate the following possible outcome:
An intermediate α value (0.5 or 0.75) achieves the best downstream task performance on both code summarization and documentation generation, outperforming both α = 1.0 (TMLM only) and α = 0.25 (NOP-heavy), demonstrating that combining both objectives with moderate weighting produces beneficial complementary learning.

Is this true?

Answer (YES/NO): YES